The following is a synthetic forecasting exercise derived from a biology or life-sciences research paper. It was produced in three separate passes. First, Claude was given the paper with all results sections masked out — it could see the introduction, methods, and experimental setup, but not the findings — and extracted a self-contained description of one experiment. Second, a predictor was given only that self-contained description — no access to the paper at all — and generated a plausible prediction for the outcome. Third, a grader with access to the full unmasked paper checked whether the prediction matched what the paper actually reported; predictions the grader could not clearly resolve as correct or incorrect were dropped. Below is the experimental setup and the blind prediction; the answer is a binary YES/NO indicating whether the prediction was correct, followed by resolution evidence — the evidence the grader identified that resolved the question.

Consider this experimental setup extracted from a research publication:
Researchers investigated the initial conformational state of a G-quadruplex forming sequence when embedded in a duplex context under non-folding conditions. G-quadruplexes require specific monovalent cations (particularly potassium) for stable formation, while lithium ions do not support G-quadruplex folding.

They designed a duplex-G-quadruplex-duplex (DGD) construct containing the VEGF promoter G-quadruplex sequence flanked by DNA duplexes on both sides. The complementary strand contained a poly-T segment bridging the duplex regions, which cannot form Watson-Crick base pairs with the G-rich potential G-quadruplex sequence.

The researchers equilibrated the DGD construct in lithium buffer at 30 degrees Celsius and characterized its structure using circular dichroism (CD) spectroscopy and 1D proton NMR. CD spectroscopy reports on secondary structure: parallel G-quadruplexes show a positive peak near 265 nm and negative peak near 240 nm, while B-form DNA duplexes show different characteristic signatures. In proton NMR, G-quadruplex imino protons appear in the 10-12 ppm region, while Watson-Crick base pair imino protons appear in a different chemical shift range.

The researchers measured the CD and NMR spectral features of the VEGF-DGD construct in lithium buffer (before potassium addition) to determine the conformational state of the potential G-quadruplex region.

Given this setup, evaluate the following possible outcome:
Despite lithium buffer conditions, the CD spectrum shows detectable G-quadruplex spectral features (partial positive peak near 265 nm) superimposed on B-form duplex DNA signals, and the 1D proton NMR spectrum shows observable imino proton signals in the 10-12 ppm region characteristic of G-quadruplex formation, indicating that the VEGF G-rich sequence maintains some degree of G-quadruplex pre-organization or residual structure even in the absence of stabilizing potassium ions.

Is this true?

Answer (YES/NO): NO